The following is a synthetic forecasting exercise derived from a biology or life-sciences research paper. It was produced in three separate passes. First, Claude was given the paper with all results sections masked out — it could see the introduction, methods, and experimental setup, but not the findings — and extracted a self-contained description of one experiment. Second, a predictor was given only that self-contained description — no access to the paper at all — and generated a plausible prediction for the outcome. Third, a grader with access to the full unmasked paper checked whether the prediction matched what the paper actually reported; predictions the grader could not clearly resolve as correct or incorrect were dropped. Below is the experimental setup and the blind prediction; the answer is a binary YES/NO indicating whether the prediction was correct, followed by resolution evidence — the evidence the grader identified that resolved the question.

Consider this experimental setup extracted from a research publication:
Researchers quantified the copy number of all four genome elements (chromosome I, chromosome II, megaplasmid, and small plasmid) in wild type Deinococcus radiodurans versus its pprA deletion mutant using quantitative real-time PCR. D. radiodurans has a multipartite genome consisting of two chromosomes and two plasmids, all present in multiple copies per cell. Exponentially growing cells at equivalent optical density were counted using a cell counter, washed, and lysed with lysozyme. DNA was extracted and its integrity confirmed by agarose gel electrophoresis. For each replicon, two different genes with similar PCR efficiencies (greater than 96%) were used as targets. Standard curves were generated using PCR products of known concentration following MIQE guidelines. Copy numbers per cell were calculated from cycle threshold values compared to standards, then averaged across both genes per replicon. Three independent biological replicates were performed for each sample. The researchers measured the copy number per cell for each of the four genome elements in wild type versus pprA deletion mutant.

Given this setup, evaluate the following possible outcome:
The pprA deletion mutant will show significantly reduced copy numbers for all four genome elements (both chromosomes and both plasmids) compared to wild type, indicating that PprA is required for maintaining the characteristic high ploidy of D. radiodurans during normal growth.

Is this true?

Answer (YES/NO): NO